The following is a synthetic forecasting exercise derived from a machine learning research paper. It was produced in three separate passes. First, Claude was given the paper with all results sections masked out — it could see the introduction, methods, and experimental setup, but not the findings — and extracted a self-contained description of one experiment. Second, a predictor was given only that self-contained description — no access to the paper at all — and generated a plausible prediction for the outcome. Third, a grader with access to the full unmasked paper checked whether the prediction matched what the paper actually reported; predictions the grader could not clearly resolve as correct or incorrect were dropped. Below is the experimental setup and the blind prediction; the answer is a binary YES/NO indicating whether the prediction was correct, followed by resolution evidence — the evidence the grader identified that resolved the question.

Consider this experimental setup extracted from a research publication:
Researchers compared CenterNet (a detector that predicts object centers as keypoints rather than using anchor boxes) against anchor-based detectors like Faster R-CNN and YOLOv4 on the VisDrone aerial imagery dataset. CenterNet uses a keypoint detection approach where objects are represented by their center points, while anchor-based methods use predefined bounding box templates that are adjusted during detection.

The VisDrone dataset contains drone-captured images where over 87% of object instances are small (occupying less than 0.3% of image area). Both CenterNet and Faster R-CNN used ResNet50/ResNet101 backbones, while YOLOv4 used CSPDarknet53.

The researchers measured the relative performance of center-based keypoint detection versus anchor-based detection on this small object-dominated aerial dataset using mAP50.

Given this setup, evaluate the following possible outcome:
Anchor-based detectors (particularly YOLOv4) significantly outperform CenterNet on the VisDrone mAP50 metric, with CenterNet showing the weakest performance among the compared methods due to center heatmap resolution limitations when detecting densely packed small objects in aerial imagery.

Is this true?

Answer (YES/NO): NO